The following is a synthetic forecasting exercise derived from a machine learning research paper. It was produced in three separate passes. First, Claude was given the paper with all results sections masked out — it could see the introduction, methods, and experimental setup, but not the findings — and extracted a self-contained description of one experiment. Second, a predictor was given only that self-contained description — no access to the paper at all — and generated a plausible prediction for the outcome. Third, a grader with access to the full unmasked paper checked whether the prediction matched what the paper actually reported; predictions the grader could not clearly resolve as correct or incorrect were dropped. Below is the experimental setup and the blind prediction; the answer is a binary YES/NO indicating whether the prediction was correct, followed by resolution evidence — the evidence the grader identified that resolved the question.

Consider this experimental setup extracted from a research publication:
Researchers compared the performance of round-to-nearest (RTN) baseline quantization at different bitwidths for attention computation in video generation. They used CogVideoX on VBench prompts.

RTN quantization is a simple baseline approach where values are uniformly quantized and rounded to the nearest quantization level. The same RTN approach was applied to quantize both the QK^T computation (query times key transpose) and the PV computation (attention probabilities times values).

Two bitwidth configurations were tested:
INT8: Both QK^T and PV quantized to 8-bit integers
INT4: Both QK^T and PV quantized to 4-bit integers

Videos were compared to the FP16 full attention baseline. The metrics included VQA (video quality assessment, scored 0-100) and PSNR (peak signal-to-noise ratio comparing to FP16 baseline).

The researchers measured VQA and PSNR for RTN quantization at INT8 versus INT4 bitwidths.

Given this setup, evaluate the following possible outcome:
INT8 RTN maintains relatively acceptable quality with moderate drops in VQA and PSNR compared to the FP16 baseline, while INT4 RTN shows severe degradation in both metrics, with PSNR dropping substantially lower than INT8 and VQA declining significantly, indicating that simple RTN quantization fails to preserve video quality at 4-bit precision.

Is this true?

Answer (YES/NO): YES